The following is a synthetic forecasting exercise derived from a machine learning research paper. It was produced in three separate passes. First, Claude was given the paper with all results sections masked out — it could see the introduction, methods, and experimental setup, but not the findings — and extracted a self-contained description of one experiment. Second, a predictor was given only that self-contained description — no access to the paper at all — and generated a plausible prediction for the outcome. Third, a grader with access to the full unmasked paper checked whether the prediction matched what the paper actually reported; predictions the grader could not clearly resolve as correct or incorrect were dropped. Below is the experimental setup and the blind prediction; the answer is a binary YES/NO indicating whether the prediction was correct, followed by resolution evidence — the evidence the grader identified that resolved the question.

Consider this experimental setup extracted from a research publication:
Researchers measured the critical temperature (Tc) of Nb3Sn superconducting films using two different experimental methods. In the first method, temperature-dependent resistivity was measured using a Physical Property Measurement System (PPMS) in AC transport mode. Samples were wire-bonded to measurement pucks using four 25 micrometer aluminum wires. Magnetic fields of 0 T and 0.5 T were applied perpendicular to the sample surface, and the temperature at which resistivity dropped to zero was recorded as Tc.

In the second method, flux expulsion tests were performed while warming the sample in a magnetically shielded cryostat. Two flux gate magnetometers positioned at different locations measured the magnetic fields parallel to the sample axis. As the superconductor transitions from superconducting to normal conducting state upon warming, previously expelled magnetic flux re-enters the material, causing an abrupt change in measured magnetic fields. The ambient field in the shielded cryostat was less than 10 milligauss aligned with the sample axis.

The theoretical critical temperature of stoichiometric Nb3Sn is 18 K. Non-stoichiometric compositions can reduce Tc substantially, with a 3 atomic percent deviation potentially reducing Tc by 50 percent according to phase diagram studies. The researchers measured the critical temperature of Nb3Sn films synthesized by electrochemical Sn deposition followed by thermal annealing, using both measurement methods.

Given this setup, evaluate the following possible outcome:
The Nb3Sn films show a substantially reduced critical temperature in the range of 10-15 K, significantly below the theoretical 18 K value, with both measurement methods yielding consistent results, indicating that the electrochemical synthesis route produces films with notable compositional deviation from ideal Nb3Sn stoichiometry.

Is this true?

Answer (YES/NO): NO